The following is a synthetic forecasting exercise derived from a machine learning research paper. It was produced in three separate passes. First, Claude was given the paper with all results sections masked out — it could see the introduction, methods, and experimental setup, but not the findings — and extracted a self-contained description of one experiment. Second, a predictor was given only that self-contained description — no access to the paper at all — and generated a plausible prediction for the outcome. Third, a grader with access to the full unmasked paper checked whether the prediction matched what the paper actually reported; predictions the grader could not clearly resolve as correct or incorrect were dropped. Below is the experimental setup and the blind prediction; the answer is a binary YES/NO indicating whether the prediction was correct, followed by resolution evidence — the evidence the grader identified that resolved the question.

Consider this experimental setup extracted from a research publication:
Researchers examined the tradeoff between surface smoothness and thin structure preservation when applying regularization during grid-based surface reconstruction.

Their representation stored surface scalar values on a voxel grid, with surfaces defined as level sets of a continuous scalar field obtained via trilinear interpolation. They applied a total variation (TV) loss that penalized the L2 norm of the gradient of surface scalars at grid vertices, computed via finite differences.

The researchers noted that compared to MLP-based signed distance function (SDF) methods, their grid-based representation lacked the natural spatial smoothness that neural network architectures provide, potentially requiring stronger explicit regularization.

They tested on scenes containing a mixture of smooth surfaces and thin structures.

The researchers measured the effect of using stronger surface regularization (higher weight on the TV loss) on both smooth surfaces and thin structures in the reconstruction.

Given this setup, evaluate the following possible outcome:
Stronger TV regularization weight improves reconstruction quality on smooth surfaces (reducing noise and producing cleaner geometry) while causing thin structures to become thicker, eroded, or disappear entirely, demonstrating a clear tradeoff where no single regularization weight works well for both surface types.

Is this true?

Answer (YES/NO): YES